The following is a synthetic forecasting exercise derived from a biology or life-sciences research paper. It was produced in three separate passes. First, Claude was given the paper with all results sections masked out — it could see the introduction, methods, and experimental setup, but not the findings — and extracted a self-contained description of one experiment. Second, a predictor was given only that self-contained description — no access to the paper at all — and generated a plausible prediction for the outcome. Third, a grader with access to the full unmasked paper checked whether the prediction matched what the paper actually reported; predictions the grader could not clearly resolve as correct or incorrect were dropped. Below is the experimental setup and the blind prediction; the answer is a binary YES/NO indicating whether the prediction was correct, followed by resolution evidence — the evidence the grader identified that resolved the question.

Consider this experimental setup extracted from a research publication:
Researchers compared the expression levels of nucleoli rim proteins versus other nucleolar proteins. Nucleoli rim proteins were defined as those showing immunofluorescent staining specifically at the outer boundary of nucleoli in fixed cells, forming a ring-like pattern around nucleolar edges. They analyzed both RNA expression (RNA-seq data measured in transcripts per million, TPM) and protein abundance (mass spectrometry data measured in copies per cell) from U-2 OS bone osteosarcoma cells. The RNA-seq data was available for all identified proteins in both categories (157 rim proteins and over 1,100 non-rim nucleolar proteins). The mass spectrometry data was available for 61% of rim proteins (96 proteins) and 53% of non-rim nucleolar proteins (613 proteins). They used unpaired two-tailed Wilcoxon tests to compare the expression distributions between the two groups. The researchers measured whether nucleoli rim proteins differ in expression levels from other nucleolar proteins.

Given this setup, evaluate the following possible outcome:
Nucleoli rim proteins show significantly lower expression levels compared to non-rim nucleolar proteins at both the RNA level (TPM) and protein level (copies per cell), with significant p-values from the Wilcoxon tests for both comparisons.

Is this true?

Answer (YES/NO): NO